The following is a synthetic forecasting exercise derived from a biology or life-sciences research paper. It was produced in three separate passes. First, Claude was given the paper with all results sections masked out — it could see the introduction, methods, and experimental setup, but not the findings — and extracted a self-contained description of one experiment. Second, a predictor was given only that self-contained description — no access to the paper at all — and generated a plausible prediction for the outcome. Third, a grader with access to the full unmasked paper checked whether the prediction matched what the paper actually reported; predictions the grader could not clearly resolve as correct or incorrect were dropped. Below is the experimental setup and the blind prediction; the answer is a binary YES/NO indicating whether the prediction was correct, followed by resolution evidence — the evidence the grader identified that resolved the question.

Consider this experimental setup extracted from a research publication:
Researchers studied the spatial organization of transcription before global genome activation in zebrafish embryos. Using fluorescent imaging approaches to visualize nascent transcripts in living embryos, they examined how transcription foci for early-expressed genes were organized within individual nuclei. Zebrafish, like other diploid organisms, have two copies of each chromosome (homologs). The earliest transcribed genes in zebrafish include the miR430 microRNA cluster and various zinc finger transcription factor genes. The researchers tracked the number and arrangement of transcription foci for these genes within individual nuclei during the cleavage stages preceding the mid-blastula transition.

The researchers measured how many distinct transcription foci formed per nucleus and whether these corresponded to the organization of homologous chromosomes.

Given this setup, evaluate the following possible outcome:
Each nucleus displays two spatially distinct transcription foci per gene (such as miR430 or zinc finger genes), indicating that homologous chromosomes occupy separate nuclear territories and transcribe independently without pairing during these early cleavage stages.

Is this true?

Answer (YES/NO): YES